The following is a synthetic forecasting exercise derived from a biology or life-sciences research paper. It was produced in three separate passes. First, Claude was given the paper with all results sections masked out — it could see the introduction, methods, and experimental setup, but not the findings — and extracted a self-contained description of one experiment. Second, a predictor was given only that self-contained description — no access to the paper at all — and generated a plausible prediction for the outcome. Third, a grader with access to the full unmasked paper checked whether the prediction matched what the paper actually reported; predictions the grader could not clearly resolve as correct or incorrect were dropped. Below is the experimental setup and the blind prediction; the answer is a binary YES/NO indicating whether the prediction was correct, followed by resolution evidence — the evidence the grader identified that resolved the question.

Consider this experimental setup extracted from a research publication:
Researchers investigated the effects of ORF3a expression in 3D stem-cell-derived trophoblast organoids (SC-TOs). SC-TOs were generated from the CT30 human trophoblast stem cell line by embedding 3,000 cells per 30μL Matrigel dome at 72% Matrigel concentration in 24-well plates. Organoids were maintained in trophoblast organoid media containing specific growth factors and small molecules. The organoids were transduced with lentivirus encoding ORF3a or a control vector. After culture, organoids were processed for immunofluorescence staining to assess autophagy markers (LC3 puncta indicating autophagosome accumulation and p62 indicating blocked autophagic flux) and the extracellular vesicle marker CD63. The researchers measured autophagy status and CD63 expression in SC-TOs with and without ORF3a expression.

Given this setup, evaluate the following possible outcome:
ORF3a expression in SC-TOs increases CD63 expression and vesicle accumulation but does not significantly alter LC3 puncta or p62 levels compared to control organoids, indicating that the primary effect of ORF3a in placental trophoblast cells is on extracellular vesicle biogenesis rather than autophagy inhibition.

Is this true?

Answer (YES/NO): NO